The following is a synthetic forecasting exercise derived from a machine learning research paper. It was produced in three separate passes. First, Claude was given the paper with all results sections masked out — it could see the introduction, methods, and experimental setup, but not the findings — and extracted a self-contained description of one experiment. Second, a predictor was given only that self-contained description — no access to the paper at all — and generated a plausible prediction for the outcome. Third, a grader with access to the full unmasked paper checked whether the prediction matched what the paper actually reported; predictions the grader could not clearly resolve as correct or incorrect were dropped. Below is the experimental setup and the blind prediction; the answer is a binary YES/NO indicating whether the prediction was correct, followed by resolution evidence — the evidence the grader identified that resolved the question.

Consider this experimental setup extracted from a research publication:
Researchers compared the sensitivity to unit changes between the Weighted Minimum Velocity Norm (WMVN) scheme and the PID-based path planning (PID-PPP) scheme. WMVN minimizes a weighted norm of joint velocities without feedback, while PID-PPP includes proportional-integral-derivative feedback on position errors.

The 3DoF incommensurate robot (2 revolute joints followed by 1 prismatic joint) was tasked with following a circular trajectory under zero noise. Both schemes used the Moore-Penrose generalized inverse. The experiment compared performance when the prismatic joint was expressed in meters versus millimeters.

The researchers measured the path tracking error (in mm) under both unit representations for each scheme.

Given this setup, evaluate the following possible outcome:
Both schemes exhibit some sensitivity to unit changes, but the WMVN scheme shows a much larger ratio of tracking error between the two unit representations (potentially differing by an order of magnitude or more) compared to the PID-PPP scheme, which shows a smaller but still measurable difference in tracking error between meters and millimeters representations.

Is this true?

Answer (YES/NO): NO